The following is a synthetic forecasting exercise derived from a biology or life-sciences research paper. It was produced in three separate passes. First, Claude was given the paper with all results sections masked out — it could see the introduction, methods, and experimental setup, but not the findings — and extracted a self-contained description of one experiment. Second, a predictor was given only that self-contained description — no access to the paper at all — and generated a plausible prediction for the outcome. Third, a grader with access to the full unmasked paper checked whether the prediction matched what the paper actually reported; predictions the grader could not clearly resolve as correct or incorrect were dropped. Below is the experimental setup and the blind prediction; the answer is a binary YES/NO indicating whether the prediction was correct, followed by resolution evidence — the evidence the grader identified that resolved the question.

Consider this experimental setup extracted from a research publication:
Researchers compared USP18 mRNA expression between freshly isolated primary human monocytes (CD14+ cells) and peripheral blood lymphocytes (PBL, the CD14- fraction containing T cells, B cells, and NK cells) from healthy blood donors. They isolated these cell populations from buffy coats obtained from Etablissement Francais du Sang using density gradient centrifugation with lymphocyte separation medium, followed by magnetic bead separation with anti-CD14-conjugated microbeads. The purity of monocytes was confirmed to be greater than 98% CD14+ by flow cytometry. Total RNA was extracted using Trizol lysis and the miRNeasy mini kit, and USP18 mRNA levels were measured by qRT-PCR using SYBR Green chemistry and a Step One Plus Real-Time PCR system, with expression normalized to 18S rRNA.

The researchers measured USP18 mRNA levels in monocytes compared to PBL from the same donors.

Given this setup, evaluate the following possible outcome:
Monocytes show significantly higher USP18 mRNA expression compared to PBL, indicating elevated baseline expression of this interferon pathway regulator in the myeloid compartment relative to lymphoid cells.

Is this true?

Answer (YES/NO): NO